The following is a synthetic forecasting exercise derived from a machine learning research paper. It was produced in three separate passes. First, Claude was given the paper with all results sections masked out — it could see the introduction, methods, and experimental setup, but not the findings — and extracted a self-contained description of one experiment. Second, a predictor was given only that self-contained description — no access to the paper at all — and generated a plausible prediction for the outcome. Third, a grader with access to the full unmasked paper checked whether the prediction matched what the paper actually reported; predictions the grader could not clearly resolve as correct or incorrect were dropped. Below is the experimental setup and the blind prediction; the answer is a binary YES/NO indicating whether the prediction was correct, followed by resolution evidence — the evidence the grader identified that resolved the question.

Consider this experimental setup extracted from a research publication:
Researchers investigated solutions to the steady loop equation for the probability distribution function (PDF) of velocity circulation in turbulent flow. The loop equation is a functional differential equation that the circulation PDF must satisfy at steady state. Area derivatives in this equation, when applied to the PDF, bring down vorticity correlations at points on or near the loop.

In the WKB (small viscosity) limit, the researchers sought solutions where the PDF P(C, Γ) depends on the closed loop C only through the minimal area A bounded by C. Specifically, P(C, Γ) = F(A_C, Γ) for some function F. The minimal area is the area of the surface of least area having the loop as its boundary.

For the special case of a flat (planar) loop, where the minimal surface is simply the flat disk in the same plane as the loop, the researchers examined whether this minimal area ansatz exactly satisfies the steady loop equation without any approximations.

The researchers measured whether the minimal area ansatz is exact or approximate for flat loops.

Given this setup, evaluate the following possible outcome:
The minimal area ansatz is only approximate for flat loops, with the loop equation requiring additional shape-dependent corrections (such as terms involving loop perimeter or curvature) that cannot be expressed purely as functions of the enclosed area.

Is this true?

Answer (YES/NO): NO